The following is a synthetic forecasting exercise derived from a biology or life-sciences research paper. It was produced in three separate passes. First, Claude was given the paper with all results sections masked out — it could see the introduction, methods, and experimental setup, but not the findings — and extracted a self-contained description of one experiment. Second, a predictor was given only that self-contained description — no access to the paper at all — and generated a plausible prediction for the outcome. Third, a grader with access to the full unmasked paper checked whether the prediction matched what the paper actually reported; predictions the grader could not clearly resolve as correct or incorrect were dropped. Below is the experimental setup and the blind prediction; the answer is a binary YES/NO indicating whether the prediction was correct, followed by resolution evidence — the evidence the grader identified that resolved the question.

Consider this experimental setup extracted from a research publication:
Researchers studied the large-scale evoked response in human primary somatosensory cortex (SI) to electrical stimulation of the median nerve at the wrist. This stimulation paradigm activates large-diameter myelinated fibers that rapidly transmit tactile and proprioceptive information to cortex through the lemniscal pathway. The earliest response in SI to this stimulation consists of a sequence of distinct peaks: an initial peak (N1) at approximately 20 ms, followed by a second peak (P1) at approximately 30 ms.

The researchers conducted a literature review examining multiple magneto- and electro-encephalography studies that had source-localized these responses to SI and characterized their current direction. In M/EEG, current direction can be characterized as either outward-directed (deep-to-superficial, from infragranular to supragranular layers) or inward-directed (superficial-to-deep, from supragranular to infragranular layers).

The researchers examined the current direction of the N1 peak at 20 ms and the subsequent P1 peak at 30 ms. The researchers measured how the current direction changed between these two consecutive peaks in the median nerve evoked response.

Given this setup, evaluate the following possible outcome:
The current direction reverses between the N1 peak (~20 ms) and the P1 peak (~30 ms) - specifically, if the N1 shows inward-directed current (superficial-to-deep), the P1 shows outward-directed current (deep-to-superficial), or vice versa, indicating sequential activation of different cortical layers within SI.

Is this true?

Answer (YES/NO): YES